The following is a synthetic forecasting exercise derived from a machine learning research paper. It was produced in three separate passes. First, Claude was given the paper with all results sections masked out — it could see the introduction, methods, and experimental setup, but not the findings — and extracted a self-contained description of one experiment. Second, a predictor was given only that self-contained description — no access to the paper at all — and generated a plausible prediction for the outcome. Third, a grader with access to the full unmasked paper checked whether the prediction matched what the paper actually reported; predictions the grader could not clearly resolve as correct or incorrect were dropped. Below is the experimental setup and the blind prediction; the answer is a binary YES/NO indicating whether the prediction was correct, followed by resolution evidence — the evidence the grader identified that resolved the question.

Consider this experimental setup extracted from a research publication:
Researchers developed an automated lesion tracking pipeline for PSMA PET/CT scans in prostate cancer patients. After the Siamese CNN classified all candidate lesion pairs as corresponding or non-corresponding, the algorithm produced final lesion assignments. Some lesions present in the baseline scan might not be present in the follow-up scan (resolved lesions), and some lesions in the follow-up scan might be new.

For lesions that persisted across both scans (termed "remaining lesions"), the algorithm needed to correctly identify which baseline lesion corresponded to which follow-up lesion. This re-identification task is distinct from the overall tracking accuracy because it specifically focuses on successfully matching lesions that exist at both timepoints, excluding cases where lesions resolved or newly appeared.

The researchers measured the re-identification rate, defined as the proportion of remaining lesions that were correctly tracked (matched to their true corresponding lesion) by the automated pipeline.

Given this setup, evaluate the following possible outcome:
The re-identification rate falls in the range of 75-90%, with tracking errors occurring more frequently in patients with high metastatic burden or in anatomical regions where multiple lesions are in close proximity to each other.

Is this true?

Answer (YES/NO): NO